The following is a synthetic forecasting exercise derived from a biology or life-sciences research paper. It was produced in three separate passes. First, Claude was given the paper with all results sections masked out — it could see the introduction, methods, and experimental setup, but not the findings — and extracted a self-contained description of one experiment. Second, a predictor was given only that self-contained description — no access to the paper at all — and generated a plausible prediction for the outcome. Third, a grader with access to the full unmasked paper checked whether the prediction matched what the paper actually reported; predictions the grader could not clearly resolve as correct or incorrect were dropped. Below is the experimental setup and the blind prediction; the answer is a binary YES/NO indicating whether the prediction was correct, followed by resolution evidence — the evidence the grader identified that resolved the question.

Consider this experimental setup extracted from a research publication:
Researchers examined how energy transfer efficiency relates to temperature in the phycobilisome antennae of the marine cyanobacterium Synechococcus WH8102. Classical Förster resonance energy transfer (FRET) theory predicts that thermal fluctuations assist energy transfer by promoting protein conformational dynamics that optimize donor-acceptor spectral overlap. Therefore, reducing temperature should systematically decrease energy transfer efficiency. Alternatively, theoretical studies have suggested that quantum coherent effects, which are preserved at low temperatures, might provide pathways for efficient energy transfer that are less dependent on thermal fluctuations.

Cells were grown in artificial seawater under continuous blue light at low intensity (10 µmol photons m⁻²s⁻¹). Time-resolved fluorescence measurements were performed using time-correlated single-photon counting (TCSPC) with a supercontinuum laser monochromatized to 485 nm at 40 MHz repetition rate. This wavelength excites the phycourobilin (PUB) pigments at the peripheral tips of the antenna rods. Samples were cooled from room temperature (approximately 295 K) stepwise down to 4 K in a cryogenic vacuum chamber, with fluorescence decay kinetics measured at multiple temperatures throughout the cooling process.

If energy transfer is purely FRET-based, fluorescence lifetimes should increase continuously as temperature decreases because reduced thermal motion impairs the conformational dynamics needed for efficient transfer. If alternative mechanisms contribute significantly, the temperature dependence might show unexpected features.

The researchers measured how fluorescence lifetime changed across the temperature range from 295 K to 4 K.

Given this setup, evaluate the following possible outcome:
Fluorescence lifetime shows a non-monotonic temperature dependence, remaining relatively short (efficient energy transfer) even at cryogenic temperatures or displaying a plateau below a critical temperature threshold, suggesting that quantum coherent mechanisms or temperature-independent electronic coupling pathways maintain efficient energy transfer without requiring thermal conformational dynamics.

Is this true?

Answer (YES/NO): YES